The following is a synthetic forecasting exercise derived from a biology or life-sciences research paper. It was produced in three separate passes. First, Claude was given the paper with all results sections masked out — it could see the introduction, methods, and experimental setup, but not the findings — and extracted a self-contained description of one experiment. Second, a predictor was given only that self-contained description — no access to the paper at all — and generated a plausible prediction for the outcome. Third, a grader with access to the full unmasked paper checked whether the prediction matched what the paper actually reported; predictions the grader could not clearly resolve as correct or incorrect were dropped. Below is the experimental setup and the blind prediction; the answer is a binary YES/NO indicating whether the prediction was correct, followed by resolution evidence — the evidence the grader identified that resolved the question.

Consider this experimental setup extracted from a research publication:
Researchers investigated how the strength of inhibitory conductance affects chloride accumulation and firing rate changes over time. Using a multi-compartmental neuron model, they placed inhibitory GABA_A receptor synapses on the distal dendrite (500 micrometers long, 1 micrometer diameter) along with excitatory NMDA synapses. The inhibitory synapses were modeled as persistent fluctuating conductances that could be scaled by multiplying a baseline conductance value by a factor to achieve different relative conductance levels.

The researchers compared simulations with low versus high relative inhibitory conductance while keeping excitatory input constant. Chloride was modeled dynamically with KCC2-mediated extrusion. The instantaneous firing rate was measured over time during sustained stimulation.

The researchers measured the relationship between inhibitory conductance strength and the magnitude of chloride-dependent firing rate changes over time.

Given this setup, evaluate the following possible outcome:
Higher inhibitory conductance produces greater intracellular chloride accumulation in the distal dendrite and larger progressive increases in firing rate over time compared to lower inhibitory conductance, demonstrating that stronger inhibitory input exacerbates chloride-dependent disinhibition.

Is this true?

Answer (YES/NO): YES